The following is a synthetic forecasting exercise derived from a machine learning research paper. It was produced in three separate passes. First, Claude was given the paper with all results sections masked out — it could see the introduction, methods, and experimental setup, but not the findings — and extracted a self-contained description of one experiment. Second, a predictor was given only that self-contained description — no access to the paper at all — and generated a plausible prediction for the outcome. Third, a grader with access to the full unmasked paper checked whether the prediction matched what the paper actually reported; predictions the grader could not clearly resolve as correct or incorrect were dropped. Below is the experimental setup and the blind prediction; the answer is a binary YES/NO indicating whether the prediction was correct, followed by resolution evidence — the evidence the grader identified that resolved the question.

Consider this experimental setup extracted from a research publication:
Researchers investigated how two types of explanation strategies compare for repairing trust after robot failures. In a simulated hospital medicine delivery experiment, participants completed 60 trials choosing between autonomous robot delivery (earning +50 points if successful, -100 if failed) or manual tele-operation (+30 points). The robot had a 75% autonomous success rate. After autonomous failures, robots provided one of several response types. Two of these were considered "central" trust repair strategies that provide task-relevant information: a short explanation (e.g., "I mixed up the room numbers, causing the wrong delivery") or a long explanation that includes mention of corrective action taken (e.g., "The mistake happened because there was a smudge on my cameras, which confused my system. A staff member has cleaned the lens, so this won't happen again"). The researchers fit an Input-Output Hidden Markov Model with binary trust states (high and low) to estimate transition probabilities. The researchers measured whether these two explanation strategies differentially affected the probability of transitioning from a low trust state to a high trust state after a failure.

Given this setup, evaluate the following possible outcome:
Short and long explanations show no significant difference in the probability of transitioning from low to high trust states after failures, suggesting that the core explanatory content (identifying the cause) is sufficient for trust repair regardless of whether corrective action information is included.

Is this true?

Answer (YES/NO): NO